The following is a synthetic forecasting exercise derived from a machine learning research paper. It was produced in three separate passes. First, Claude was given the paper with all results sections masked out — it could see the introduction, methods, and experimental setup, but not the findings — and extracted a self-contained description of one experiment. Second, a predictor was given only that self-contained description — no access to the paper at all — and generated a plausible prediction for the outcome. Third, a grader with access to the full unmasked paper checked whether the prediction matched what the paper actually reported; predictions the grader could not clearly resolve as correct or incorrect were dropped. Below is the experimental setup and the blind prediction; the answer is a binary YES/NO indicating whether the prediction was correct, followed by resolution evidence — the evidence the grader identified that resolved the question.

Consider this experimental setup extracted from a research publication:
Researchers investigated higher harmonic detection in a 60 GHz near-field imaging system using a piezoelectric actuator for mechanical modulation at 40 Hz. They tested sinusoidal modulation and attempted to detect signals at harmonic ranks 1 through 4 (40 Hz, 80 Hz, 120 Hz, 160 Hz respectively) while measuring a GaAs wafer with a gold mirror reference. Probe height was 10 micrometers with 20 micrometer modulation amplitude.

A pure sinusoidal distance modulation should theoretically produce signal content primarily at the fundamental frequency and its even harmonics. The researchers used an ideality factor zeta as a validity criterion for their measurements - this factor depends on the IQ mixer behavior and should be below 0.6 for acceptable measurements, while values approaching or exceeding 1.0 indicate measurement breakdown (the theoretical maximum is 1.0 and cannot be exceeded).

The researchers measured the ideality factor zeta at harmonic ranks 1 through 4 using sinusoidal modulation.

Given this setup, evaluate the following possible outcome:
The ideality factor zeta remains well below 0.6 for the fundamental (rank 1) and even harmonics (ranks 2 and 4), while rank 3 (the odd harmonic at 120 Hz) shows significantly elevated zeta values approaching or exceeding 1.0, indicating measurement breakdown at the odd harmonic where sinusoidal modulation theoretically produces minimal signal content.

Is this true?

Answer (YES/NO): NO